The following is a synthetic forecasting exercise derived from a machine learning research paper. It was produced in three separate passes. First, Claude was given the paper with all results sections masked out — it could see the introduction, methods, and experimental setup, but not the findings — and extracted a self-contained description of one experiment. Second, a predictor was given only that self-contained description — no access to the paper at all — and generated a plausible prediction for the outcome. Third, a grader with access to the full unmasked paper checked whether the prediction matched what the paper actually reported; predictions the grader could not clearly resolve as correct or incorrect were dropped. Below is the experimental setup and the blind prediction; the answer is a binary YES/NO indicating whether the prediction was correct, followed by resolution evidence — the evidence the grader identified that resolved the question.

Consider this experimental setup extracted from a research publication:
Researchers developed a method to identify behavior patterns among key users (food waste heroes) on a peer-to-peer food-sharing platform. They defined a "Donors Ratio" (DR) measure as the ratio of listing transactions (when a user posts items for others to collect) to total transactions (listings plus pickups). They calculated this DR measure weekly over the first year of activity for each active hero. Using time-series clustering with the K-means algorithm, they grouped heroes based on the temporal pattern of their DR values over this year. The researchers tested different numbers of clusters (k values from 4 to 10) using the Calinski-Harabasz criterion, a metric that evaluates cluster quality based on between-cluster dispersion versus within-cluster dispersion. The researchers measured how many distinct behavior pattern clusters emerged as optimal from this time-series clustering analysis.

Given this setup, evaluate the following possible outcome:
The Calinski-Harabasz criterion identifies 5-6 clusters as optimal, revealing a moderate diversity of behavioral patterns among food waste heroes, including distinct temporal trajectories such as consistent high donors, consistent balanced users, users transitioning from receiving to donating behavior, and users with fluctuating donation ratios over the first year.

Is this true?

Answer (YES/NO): NO